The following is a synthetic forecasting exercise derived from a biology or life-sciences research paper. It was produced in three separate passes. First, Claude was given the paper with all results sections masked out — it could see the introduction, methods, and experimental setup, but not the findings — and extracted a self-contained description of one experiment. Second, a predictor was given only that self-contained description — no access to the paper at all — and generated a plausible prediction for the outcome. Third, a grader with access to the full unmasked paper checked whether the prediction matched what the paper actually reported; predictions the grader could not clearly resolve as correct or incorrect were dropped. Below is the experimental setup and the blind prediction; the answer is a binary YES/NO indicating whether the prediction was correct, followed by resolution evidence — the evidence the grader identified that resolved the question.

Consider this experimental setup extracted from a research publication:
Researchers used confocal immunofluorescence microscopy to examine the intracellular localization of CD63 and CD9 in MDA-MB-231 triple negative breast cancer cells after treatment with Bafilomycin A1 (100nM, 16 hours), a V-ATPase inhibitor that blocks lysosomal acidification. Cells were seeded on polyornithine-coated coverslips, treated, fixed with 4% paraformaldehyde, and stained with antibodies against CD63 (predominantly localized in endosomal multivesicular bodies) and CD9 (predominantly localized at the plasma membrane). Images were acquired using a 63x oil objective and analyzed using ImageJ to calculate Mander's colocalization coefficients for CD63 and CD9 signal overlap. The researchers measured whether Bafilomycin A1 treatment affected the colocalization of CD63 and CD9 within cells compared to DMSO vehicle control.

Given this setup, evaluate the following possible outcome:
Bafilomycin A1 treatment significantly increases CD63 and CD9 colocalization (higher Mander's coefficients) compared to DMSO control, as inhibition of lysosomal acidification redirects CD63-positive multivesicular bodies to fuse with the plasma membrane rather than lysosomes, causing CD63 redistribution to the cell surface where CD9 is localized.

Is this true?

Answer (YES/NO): NO